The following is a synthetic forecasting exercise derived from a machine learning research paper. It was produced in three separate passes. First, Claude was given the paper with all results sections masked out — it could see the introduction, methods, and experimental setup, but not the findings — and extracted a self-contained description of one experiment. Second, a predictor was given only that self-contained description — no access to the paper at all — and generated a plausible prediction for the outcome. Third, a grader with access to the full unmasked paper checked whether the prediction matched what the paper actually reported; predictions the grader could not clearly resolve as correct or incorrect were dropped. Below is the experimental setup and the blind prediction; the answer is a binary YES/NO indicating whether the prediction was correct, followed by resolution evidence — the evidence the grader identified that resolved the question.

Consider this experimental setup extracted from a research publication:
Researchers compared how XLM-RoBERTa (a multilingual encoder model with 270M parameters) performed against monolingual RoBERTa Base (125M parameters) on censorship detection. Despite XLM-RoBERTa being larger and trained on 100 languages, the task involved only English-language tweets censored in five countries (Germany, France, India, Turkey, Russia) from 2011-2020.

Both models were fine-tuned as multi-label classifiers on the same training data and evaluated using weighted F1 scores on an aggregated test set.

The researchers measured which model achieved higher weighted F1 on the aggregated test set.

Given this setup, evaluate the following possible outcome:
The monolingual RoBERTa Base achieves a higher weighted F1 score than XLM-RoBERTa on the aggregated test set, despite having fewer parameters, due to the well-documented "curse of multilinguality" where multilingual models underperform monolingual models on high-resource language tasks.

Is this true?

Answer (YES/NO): YES